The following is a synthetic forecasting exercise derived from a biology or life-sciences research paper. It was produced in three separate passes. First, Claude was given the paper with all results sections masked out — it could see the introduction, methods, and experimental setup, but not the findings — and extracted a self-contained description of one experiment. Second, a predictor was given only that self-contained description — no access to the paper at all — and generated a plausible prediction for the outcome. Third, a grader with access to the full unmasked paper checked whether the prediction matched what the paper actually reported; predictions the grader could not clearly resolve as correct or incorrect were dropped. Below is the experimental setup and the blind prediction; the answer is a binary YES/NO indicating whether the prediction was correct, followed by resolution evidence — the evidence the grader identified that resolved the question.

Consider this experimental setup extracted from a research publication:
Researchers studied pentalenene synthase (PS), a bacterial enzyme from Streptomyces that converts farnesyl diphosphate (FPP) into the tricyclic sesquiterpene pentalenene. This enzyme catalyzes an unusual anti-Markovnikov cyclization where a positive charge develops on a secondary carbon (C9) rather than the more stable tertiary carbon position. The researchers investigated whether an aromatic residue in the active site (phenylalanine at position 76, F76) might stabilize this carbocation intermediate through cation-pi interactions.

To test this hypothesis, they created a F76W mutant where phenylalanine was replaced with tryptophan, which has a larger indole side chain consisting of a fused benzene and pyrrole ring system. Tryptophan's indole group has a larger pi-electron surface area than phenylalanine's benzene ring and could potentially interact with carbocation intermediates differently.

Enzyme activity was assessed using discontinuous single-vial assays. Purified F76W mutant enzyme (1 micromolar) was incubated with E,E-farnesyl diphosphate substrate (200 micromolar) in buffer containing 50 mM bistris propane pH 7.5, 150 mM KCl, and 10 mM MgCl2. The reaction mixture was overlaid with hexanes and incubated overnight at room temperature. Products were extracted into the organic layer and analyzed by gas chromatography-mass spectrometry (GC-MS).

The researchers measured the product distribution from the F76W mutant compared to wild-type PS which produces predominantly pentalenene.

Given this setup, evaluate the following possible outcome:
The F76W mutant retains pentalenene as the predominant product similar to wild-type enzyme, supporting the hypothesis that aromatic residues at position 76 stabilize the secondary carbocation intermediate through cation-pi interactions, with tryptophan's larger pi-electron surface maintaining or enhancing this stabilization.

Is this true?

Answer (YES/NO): NO